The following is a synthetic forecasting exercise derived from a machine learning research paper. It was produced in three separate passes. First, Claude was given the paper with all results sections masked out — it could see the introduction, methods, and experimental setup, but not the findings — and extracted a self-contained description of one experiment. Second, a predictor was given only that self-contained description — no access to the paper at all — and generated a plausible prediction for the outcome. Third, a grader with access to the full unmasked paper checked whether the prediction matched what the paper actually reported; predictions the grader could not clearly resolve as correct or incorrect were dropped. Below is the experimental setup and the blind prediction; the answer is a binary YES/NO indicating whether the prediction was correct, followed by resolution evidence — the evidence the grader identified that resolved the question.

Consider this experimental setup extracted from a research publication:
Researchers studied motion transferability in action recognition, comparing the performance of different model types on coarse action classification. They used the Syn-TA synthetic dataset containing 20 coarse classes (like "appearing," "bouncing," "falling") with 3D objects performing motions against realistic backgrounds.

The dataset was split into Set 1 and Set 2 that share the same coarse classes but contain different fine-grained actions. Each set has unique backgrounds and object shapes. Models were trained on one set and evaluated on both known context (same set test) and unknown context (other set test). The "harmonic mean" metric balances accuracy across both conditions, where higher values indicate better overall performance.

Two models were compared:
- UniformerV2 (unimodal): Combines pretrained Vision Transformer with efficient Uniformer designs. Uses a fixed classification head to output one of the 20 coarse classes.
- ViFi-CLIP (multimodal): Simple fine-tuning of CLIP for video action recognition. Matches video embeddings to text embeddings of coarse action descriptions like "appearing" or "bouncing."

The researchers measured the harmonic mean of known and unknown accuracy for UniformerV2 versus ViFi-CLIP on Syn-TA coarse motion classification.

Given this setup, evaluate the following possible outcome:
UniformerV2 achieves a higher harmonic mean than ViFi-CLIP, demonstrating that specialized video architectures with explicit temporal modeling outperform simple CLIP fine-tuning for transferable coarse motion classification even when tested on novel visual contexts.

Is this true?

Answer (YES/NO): YES